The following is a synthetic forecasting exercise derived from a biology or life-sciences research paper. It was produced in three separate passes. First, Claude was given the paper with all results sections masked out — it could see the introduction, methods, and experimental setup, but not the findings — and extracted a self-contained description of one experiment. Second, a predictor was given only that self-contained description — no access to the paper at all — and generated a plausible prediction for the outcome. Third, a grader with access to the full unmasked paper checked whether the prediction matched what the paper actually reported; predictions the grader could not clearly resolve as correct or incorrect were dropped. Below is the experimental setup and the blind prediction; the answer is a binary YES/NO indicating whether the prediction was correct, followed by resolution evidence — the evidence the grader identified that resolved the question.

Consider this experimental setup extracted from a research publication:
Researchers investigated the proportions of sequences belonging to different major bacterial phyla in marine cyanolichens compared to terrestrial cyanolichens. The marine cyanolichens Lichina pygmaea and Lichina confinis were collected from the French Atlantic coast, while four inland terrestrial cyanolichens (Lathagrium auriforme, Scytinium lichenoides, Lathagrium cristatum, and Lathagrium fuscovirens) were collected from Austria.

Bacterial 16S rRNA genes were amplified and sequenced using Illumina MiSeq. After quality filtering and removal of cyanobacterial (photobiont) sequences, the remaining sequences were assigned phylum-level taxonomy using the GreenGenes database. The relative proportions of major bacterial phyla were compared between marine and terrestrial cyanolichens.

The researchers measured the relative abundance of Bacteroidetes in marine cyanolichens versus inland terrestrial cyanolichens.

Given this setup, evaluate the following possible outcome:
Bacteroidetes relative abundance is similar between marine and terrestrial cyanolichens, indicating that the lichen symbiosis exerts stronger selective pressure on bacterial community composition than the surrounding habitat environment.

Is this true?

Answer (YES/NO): NO